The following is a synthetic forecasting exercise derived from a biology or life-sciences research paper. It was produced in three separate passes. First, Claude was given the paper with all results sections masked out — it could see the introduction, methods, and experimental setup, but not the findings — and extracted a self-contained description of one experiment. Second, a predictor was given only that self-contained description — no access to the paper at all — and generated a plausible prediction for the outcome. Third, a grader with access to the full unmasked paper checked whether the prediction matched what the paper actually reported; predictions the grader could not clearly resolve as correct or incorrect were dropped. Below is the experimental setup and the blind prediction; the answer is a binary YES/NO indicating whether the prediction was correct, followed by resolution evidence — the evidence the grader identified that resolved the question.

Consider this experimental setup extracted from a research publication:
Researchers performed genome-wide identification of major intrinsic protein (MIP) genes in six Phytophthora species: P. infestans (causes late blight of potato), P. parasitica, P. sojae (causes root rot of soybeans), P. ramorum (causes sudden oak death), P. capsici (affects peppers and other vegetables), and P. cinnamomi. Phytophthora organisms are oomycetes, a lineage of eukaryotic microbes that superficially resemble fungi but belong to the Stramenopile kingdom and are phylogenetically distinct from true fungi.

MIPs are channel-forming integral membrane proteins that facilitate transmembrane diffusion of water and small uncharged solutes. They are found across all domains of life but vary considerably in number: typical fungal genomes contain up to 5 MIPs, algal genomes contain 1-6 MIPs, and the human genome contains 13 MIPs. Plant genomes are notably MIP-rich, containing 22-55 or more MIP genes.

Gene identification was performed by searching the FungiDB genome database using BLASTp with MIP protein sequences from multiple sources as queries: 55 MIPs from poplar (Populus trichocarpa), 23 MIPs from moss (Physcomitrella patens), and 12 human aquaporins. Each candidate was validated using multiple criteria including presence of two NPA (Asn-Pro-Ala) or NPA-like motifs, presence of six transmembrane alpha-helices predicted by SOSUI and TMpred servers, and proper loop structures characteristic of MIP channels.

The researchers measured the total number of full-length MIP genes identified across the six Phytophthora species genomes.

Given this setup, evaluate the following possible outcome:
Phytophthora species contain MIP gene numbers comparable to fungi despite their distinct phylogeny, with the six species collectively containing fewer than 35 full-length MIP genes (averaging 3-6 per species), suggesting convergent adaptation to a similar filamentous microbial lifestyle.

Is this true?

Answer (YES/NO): NO